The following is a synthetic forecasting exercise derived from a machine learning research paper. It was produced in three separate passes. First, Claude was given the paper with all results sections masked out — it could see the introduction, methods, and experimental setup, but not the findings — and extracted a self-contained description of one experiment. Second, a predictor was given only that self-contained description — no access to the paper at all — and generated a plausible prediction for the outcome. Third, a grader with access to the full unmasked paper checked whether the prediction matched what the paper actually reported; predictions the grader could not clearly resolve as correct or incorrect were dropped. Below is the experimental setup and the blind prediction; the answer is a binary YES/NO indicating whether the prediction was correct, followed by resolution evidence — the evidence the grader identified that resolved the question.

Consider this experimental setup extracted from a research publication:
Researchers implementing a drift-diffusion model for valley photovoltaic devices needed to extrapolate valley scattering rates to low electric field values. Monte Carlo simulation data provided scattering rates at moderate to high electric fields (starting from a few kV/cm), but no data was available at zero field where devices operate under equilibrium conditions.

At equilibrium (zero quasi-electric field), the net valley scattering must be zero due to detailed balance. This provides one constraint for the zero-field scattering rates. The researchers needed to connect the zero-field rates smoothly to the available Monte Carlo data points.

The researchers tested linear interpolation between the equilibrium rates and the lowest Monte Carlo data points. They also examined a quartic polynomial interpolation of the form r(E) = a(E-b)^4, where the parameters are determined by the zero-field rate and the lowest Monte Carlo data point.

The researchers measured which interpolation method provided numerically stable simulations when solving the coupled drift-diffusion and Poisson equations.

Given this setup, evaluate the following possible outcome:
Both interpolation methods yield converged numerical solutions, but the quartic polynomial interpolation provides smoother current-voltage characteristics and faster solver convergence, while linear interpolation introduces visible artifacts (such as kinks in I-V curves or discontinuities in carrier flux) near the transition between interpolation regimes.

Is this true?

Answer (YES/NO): NO